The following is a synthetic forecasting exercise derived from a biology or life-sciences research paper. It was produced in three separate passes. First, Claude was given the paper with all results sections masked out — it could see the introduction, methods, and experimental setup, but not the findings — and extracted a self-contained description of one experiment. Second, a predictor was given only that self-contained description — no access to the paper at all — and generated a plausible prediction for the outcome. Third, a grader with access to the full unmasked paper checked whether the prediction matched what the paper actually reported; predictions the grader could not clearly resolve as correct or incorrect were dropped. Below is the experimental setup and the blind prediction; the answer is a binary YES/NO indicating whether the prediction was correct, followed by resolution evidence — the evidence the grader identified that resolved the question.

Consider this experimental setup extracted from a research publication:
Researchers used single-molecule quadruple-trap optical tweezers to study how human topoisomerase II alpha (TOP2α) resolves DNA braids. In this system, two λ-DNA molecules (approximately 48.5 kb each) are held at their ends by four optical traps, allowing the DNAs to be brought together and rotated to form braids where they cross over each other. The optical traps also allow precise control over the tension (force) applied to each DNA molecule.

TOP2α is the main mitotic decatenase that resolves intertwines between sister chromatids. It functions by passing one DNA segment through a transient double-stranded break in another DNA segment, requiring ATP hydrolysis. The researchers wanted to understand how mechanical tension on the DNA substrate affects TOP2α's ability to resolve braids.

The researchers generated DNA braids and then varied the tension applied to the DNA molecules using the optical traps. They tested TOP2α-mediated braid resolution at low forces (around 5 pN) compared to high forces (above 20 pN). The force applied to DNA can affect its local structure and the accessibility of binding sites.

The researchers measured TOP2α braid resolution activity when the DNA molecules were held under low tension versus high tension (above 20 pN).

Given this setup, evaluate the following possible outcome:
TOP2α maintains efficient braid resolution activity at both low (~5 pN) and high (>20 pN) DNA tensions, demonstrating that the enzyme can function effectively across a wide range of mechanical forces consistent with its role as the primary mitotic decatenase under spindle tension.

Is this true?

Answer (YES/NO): NO